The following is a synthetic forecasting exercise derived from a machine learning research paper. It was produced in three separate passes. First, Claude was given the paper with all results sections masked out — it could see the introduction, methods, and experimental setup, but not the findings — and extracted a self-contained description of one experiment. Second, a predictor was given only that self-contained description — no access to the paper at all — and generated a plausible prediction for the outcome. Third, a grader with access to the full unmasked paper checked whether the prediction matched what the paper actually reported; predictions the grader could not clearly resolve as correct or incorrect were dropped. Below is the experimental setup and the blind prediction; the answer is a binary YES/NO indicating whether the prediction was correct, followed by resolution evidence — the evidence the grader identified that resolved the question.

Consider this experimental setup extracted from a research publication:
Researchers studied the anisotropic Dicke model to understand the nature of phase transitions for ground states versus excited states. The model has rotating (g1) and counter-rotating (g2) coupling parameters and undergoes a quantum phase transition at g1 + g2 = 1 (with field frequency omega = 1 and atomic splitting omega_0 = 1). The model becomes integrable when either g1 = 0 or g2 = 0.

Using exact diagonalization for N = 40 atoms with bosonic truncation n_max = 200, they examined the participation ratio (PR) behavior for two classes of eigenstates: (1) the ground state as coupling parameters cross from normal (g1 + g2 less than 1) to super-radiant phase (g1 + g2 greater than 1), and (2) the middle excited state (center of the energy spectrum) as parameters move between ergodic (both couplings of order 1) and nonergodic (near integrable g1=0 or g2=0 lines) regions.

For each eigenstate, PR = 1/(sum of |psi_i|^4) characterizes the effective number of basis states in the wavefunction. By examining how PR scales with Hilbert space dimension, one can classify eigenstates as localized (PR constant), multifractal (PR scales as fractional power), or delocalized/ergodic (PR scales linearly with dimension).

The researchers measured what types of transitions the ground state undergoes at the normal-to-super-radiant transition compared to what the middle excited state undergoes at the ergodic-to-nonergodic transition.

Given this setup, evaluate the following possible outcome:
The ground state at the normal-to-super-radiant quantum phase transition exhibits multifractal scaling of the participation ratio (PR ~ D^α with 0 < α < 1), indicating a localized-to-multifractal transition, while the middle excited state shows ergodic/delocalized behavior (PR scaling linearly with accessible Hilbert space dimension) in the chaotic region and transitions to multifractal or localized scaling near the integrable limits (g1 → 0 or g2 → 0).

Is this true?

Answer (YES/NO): YES